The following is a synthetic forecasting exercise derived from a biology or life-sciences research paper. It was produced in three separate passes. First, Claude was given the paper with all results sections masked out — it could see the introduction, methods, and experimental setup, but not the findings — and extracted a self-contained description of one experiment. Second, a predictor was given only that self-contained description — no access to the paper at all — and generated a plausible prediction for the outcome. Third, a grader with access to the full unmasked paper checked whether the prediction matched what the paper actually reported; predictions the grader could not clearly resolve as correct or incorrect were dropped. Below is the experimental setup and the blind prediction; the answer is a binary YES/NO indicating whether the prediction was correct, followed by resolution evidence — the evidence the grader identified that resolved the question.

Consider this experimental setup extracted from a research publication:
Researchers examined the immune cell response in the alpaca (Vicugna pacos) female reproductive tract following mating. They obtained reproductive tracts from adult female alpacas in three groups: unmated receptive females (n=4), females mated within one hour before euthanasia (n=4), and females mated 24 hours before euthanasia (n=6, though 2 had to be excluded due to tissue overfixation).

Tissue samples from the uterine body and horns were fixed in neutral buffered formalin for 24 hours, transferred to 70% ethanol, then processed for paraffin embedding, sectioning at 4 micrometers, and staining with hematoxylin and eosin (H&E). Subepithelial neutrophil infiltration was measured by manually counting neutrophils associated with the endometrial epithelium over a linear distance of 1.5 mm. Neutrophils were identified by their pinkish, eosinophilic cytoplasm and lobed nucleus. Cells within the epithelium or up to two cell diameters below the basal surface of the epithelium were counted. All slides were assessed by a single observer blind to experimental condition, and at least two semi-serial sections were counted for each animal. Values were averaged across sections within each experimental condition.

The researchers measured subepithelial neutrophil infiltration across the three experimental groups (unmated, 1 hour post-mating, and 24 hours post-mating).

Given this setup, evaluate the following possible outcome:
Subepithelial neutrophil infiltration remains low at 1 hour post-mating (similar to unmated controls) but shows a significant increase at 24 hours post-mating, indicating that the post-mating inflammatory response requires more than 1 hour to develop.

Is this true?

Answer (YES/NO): NO